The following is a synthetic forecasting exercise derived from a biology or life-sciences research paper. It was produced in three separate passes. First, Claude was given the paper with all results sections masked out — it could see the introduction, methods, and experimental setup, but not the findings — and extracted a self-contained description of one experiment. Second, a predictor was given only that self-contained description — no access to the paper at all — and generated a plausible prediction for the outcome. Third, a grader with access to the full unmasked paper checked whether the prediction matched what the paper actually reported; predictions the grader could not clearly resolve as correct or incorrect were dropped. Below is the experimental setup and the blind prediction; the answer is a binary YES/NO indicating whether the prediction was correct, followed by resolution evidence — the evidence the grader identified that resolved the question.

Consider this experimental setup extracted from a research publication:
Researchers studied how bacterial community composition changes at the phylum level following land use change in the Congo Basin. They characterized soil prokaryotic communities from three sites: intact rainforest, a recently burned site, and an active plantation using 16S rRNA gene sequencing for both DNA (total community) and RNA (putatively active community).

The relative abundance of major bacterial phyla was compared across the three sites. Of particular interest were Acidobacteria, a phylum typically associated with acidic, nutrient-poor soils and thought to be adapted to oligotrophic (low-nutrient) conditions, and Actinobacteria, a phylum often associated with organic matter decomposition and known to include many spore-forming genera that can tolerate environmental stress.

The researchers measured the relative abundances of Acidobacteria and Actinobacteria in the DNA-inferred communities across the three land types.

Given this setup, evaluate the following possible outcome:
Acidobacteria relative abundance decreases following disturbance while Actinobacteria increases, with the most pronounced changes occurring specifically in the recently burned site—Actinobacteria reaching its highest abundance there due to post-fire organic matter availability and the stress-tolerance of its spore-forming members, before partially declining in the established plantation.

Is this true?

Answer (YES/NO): NO